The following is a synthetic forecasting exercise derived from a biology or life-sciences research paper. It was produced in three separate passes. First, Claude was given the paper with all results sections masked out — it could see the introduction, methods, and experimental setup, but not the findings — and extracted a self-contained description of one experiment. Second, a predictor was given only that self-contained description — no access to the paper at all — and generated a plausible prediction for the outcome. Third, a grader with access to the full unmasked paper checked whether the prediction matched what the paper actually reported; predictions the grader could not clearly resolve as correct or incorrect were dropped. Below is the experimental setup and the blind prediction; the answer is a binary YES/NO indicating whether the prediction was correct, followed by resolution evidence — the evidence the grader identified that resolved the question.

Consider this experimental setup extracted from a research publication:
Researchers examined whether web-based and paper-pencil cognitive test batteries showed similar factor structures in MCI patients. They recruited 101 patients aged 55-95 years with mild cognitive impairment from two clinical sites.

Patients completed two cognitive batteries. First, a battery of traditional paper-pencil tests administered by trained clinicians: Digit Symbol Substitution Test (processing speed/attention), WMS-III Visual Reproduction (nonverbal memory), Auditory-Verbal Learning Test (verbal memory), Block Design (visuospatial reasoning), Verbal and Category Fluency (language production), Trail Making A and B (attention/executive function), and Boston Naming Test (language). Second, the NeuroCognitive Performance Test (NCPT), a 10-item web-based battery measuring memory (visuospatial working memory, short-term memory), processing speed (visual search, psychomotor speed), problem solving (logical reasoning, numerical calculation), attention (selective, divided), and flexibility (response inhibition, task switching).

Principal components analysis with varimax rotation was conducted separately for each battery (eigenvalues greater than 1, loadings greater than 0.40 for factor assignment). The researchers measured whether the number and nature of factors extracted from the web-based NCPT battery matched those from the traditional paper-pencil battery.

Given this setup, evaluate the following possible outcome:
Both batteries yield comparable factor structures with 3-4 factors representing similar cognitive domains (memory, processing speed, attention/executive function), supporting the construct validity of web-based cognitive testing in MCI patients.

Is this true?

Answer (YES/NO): NO